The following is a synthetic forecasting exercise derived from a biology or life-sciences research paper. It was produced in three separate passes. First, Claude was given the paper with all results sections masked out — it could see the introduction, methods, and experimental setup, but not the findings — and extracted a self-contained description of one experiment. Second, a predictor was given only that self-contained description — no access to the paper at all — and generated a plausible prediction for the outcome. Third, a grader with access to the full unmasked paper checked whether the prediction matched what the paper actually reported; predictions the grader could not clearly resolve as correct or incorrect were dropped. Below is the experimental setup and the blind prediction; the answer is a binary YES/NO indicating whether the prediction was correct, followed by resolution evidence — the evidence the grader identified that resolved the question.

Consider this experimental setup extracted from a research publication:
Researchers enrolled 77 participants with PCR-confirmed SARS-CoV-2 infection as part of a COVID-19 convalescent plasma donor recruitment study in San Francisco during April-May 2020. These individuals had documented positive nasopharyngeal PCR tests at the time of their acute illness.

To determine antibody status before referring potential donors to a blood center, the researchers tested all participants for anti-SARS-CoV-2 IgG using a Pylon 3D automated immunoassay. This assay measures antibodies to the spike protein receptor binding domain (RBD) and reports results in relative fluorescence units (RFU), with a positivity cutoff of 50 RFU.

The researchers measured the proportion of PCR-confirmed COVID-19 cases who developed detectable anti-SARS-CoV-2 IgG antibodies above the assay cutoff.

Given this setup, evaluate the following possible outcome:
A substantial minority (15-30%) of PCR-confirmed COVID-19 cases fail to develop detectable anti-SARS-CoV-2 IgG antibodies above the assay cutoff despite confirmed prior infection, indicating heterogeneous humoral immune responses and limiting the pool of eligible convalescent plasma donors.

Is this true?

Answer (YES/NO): NO